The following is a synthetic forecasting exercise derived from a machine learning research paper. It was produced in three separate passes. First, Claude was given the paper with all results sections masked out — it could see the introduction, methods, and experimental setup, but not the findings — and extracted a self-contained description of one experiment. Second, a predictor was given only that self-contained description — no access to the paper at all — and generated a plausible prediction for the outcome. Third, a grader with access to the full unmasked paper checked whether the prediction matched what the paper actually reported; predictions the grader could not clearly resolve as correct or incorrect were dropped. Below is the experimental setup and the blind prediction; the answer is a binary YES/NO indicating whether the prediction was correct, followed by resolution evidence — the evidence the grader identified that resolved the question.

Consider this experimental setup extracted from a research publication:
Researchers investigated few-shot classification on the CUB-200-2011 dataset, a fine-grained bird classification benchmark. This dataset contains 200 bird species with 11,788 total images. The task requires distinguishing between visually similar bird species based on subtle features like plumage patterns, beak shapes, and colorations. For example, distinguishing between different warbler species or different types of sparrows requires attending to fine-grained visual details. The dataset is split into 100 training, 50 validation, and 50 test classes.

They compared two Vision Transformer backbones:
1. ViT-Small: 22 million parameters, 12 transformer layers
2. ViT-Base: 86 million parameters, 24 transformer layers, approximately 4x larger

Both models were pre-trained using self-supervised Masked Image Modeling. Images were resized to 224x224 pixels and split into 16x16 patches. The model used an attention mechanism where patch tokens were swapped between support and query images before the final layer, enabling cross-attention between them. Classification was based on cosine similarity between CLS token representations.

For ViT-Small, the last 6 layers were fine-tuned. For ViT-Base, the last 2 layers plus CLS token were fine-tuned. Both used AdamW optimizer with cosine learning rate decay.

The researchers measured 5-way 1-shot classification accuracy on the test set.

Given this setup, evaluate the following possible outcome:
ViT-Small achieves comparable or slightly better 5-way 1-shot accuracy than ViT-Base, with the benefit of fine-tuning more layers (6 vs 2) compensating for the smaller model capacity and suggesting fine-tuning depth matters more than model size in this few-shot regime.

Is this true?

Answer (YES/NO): YES